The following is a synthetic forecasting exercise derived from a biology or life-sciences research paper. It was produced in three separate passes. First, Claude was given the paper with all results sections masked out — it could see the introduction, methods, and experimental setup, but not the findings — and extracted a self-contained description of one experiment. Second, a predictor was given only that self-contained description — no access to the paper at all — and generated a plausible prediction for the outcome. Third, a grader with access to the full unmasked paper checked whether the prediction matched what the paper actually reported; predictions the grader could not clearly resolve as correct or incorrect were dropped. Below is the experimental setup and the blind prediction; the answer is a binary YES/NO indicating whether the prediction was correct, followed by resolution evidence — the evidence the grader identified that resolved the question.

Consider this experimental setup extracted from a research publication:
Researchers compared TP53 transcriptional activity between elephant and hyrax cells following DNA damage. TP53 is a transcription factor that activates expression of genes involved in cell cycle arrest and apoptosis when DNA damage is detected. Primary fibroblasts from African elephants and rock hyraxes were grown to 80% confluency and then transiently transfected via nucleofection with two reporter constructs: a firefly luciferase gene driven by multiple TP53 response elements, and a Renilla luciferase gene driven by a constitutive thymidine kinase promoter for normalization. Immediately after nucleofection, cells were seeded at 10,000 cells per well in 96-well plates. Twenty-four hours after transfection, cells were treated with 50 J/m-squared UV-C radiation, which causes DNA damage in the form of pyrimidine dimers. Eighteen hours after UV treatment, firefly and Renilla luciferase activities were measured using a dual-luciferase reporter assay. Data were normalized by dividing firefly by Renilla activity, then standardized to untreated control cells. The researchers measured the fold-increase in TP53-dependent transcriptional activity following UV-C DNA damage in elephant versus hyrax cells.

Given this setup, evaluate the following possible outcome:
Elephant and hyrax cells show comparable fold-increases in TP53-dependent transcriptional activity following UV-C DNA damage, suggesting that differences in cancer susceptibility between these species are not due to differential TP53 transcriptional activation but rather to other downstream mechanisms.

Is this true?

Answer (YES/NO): NO